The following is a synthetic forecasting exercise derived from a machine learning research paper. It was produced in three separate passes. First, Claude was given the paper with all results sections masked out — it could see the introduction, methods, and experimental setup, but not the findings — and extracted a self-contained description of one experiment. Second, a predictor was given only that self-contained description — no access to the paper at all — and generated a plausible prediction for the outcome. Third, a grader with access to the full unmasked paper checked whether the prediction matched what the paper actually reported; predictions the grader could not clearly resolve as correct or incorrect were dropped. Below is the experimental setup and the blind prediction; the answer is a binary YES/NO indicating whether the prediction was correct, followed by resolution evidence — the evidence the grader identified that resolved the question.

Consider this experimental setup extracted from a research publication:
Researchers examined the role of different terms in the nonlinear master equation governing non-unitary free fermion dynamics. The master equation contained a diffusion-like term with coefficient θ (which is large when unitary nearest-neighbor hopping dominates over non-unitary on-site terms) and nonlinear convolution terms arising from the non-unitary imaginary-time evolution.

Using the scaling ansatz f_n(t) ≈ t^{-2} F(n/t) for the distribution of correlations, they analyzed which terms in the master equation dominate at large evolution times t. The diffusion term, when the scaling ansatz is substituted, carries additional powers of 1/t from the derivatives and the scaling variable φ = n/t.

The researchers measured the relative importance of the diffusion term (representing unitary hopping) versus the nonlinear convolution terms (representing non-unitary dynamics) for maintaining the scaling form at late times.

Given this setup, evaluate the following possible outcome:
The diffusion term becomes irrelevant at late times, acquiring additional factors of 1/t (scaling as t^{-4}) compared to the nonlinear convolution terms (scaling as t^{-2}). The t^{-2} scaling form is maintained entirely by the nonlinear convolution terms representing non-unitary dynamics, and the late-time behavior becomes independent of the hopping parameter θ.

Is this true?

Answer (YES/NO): NO